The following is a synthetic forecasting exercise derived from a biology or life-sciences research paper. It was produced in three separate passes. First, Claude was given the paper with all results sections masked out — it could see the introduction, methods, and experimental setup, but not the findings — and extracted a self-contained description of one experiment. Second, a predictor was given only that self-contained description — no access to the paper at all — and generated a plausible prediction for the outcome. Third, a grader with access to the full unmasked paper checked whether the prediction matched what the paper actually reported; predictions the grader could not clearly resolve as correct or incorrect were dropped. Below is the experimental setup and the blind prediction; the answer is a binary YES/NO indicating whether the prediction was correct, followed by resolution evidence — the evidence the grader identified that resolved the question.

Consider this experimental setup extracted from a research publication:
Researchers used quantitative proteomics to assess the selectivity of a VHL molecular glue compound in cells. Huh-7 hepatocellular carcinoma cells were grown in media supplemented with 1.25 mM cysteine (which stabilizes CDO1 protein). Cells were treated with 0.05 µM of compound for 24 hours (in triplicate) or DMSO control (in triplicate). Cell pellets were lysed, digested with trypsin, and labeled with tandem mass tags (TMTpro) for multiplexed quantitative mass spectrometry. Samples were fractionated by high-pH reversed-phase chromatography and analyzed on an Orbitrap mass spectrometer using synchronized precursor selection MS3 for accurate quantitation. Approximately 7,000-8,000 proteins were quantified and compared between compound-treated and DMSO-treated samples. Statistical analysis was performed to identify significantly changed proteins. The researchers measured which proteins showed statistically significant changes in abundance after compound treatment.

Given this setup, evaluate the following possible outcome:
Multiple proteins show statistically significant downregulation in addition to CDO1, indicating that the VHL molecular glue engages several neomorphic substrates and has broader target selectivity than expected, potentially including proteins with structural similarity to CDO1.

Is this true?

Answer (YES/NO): NO